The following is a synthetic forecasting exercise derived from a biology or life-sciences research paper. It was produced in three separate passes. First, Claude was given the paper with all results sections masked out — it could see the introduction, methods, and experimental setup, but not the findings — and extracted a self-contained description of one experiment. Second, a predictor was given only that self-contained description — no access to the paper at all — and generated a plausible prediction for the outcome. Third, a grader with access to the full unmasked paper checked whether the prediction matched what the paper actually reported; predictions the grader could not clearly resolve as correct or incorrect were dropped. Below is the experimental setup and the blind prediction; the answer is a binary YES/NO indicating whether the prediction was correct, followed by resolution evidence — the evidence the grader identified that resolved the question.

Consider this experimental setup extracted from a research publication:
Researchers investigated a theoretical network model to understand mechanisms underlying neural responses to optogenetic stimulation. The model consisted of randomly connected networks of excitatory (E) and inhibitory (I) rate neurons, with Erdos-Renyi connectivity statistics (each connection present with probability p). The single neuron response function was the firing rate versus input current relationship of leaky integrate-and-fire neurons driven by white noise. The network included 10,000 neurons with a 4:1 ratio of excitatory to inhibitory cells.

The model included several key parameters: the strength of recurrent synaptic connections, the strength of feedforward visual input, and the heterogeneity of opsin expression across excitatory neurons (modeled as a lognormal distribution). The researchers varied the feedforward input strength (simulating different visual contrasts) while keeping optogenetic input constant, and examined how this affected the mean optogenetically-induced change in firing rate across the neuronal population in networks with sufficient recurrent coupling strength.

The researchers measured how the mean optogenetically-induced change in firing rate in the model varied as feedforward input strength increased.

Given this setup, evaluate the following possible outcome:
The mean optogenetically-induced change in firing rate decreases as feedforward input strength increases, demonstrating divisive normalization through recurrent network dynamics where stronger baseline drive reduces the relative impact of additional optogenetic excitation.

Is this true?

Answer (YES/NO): YES